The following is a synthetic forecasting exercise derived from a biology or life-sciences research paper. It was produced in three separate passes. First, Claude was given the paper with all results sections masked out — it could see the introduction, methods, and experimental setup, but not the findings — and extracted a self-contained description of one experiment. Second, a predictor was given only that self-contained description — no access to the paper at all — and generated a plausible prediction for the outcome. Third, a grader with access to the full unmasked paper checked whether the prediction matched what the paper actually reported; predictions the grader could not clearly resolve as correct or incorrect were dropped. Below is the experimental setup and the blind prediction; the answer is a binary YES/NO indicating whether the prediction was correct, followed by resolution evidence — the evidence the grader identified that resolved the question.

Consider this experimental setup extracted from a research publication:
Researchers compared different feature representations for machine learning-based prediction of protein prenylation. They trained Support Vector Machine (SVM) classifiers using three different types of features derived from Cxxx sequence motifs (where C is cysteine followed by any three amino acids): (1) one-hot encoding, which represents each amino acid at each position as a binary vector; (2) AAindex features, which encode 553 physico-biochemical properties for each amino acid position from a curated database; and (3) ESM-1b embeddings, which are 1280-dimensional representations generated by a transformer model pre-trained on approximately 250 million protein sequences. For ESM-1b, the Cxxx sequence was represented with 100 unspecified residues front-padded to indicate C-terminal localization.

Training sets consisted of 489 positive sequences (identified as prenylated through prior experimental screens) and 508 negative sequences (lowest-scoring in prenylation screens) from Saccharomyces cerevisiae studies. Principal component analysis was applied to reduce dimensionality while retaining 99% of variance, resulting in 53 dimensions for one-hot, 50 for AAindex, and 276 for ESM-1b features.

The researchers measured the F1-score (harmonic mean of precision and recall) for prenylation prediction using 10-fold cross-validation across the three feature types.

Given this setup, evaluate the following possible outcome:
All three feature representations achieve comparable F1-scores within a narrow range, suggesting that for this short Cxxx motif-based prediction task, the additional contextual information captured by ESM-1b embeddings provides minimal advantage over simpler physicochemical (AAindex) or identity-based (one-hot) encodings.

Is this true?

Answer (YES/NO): NO